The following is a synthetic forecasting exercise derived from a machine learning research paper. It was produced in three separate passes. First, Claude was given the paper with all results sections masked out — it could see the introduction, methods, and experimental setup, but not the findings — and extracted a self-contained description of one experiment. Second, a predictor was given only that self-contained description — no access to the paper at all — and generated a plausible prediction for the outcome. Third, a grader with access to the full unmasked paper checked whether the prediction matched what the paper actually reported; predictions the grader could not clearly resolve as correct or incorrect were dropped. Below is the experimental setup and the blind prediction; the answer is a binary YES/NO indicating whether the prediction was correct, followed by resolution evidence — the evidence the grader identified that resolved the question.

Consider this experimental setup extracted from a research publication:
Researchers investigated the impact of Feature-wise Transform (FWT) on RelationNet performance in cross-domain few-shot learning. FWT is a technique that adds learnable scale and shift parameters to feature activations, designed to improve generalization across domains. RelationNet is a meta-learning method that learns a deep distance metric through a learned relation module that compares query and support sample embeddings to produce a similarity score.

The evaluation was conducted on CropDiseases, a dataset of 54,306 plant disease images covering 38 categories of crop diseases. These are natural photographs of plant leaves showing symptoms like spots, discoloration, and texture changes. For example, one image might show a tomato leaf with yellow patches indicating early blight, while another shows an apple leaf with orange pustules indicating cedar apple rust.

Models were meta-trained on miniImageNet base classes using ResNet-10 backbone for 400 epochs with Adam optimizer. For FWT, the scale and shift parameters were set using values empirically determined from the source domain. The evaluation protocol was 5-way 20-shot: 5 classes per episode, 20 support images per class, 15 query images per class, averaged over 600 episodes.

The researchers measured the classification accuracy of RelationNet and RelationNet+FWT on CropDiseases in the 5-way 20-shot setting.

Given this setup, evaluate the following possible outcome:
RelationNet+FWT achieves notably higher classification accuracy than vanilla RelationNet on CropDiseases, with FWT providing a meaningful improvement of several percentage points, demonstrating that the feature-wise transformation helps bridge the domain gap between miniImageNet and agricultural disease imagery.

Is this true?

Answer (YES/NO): NO